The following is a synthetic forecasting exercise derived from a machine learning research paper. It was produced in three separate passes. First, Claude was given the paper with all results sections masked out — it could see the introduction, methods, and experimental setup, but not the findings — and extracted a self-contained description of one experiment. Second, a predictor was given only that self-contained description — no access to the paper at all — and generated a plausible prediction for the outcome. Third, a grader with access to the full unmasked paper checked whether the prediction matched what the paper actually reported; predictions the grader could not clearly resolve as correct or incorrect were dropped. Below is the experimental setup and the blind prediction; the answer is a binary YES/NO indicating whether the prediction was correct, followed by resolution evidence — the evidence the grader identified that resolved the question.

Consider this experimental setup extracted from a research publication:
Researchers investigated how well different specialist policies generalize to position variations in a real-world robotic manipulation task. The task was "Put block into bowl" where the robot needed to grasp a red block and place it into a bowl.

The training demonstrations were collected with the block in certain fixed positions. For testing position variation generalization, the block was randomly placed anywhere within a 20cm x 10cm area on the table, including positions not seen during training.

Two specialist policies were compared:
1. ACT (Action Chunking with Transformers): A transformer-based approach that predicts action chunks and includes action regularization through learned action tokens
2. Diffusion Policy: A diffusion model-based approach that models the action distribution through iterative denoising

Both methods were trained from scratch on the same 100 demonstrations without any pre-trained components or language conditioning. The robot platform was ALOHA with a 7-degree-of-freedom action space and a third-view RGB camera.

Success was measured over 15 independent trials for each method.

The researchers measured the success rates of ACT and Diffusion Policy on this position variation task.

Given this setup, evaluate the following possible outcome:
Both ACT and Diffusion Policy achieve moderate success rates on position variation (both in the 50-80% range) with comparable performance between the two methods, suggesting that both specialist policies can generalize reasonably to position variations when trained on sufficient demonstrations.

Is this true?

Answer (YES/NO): NO